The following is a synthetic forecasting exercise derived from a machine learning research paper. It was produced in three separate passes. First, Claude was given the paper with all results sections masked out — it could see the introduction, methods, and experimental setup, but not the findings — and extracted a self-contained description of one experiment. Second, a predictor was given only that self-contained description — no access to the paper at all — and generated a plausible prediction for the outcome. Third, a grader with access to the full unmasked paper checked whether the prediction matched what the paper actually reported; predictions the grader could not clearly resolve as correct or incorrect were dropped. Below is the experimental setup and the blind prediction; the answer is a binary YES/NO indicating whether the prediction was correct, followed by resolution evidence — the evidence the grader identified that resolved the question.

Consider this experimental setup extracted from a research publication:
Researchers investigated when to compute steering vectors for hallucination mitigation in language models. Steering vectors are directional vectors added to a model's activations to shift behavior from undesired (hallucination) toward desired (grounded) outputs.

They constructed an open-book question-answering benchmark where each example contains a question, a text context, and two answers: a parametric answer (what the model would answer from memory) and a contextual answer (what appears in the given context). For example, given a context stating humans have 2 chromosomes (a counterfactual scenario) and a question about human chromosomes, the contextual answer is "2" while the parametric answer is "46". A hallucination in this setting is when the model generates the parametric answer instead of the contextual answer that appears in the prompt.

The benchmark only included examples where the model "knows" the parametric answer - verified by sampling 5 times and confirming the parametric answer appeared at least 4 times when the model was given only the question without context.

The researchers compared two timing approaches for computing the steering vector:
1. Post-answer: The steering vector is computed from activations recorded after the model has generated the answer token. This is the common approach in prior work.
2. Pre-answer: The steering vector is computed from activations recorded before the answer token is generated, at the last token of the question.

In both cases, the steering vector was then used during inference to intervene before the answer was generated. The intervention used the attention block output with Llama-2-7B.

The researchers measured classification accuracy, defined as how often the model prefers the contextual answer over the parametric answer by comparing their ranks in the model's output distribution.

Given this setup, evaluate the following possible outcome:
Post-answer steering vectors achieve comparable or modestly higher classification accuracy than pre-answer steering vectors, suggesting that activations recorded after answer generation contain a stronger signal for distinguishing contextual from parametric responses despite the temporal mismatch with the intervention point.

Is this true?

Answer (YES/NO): YES